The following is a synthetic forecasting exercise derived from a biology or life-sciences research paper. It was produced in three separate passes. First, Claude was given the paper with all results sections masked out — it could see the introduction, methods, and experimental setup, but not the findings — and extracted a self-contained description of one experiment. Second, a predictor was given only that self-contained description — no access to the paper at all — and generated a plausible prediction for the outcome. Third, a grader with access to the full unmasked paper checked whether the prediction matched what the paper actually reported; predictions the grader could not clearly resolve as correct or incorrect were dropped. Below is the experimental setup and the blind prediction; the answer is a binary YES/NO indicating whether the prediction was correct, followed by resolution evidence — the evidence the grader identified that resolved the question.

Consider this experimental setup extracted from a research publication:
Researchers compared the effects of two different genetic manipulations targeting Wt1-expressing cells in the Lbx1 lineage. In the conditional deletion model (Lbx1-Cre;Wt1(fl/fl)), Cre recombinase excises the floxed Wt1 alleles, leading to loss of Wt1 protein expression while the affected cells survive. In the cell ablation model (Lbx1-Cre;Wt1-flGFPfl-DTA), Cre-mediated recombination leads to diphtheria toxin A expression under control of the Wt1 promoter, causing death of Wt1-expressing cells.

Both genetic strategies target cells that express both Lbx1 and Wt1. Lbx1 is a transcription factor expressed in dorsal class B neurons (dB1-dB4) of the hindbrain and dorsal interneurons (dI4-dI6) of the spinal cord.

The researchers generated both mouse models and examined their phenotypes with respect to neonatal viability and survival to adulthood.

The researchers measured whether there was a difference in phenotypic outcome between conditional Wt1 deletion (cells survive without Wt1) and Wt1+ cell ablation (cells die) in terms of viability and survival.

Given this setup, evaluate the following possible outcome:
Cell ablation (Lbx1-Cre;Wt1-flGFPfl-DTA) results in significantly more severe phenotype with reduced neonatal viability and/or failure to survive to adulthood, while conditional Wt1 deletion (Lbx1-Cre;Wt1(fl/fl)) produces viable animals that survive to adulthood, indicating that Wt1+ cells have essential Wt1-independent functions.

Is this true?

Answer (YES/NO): YES